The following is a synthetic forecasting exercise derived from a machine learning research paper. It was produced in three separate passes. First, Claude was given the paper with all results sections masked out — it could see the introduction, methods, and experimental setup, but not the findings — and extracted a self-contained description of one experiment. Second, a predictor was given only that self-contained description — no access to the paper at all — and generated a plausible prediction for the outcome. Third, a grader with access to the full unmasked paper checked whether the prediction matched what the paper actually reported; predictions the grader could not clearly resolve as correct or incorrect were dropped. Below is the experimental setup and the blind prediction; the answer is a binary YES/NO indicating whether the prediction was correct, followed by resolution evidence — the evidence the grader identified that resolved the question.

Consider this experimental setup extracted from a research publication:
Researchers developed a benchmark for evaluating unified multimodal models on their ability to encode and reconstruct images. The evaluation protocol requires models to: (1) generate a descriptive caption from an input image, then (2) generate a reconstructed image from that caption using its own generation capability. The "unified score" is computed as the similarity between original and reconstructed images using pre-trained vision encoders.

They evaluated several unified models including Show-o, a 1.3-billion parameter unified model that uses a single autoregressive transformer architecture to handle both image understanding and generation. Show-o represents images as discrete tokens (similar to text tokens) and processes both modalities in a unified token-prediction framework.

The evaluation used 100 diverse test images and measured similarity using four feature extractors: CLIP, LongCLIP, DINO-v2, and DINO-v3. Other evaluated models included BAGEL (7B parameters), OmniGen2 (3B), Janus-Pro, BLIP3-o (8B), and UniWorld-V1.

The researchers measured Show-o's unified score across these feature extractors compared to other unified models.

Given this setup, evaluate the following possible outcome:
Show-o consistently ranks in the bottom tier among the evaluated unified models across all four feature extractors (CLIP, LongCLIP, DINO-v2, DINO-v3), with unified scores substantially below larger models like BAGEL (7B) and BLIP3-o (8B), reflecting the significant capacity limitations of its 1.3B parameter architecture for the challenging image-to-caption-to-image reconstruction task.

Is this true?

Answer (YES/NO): YES